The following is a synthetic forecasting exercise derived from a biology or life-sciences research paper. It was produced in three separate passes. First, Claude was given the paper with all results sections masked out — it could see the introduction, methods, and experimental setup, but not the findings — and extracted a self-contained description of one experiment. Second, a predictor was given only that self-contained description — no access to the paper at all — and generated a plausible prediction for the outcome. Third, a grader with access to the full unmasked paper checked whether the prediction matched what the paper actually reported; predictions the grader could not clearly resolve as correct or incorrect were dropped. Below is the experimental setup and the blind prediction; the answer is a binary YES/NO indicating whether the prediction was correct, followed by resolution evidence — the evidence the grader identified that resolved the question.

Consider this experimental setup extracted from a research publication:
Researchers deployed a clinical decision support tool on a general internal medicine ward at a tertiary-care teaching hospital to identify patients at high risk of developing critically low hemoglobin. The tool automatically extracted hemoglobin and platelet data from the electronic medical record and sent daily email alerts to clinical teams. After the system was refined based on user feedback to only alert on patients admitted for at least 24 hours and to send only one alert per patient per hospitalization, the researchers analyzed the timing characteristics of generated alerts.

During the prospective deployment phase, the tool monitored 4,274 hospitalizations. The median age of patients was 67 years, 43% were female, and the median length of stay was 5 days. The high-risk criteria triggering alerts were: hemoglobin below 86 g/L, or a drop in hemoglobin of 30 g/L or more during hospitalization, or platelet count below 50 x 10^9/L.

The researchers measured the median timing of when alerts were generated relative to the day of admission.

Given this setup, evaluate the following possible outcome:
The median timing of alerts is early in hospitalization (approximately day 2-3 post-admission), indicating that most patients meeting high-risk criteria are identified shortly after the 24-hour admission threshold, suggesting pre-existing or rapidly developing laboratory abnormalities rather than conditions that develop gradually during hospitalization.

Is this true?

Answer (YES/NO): NO